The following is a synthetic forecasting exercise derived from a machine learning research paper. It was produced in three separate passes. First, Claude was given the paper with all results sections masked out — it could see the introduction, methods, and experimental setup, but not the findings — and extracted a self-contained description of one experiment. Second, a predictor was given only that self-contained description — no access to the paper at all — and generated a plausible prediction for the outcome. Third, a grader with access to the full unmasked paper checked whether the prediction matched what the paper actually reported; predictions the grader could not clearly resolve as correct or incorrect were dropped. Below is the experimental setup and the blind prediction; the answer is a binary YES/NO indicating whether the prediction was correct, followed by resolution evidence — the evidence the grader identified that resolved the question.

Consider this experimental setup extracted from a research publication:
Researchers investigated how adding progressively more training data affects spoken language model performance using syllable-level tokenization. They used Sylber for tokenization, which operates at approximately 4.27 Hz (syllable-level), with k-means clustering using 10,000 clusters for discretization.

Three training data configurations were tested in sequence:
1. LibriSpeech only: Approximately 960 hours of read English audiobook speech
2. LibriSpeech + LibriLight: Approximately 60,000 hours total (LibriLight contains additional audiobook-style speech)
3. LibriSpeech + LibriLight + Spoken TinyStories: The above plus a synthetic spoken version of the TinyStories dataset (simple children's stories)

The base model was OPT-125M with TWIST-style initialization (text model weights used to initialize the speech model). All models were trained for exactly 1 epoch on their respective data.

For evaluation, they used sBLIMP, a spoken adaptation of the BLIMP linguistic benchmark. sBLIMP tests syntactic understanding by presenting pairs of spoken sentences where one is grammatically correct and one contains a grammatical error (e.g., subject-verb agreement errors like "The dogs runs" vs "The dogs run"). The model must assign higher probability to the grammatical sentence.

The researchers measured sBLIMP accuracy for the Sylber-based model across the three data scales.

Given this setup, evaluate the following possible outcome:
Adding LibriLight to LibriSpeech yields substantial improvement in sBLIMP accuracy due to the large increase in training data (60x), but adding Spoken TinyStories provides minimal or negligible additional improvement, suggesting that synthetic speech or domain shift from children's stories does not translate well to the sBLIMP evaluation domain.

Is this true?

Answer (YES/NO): NO